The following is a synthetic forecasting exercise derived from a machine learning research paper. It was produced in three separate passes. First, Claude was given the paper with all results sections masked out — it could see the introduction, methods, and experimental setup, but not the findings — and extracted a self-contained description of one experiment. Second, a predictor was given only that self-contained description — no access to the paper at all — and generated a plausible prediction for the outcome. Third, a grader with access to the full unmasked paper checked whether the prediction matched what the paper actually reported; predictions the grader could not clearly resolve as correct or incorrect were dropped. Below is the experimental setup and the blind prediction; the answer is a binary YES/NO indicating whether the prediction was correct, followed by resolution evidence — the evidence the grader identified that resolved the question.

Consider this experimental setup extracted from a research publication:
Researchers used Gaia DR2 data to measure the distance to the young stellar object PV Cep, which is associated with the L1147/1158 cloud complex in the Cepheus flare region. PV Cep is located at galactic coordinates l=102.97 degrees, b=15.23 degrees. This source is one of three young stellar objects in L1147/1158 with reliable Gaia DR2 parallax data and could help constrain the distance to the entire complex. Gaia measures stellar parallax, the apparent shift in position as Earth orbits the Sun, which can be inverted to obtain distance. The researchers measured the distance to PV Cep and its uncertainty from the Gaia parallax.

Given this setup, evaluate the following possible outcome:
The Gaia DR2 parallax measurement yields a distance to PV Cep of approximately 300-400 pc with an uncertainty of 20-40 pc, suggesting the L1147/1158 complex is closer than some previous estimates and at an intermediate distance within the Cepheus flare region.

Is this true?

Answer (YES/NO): NO